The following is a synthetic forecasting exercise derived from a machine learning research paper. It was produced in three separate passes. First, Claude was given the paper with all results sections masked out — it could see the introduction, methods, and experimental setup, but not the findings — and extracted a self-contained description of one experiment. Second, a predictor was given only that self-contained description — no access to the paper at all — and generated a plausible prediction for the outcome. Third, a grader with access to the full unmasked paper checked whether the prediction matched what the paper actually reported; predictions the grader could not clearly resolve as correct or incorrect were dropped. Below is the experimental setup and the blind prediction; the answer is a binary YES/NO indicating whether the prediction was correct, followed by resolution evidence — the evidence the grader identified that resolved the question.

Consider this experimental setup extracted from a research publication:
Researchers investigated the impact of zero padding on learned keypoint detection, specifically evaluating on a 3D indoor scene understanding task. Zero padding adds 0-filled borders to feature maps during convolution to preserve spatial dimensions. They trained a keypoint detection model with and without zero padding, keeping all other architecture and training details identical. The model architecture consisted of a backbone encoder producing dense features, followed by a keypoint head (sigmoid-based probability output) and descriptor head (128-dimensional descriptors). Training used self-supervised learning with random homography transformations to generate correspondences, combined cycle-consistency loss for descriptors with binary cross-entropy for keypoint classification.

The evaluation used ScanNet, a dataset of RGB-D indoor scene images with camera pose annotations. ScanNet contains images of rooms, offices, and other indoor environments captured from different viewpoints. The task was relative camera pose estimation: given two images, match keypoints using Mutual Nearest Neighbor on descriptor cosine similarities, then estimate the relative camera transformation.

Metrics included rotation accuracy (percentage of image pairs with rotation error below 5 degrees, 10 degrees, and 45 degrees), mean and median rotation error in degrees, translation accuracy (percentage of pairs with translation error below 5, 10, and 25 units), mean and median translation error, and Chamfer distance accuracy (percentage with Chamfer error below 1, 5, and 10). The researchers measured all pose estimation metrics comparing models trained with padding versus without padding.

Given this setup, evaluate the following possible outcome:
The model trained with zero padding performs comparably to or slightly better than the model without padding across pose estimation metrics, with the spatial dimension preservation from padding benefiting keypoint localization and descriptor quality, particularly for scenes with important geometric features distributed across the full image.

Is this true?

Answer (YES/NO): NO